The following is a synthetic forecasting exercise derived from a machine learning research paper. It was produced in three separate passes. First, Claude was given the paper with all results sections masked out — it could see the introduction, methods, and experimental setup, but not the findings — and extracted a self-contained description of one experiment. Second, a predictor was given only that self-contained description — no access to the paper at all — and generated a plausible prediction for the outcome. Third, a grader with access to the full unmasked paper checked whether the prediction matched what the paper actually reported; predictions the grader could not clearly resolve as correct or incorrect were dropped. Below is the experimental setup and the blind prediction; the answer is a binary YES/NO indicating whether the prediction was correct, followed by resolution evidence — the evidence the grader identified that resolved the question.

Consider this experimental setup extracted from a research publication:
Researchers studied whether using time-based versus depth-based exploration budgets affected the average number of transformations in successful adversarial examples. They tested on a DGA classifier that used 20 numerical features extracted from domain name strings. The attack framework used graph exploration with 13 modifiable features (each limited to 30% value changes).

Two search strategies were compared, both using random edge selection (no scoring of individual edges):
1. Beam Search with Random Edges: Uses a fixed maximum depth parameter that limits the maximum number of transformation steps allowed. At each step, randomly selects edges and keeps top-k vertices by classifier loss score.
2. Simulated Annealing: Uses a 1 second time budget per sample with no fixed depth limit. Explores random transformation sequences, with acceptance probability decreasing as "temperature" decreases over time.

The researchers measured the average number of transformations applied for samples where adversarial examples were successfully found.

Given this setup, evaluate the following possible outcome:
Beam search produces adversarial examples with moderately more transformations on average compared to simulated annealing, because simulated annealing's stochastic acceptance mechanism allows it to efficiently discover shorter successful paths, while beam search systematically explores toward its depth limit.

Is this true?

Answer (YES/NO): NO